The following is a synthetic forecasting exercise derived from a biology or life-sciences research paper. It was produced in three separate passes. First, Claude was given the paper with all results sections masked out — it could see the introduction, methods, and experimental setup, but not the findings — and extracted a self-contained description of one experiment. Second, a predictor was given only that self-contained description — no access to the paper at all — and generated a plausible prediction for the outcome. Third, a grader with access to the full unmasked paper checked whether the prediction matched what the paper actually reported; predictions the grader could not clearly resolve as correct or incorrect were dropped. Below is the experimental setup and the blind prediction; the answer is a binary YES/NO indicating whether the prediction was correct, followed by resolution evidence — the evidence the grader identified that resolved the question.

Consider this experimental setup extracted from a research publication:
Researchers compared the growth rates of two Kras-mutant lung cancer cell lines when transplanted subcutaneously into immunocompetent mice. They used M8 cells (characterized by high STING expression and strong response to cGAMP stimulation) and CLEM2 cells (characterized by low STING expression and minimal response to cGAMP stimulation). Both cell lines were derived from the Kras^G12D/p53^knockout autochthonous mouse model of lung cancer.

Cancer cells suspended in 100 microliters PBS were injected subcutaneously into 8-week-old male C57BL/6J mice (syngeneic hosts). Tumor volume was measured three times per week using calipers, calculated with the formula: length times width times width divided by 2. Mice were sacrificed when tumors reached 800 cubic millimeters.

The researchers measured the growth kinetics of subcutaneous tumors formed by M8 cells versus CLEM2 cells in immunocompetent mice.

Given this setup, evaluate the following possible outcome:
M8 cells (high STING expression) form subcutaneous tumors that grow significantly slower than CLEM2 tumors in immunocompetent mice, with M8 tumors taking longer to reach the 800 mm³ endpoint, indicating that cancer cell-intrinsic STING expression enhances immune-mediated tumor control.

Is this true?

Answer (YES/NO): NO